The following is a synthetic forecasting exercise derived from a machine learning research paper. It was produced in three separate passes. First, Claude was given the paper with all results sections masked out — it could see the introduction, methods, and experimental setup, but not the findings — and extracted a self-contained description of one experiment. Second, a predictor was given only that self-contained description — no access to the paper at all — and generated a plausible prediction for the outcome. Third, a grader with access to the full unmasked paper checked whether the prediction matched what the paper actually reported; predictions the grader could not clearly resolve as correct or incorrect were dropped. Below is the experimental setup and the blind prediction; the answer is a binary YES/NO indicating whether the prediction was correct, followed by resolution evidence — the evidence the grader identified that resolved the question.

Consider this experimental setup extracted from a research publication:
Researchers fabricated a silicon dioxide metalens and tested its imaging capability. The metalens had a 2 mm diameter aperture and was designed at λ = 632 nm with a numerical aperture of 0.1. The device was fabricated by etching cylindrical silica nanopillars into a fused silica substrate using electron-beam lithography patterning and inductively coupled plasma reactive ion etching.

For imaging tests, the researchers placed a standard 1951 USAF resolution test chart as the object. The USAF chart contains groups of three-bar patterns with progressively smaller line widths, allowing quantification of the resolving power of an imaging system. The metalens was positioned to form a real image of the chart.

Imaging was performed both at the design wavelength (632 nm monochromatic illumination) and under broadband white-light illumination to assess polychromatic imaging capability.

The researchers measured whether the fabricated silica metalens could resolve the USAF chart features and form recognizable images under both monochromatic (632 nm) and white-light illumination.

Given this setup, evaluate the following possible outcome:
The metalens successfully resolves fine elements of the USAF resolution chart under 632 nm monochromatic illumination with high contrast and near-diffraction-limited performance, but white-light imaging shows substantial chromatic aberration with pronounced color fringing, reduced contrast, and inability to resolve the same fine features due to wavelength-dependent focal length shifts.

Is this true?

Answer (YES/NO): NO